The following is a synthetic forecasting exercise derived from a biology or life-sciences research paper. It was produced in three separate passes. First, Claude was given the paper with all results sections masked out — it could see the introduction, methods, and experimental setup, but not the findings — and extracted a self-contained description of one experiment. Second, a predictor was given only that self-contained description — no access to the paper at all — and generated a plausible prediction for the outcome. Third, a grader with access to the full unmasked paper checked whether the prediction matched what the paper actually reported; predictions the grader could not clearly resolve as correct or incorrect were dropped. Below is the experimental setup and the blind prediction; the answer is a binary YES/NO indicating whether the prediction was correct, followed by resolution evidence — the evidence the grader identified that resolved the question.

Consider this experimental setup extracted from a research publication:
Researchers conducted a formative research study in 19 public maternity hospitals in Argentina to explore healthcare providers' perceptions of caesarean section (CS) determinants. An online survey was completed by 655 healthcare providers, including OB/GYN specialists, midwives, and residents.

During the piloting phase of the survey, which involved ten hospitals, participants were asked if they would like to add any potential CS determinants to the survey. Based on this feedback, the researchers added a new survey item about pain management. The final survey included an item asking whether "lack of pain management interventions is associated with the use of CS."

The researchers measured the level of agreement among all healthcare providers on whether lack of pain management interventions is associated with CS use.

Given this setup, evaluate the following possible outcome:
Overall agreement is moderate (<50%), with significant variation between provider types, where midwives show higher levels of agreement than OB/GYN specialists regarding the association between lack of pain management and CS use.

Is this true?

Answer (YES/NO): NO